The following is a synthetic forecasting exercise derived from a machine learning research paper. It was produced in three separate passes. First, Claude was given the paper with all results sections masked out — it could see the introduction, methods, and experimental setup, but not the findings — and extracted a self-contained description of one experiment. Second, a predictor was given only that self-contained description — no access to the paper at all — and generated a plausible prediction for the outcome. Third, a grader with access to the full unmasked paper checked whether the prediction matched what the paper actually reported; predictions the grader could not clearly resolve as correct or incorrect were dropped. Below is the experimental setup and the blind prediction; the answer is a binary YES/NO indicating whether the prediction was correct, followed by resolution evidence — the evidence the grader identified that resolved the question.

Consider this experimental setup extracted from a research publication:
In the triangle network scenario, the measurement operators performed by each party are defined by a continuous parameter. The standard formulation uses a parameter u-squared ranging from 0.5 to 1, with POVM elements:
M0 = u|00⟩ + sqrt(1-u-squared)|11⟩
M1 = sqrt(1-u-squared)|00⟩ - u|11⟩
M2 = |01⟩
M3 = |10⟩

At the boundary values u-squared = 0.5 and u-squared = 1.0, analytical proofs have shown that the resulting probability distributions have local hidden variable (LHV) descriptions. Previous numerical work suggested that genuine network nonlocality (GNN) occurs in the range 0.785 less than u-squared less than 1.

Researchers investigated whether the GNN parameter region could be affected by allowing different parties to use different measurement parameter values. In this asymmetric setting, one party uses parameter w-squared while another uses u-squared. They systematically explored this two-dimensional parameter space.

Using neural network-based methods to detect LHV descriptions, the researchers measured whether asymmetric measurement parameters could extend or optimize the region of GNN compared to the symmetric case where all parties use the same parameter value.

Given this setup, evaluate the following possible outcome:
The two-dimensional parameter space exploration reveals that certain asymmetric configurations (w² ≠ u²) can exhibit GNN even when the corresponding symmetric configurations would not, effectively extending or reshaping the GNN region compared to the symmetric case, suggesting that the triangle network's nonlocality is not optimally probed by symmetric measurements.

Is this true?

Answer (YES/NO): YES